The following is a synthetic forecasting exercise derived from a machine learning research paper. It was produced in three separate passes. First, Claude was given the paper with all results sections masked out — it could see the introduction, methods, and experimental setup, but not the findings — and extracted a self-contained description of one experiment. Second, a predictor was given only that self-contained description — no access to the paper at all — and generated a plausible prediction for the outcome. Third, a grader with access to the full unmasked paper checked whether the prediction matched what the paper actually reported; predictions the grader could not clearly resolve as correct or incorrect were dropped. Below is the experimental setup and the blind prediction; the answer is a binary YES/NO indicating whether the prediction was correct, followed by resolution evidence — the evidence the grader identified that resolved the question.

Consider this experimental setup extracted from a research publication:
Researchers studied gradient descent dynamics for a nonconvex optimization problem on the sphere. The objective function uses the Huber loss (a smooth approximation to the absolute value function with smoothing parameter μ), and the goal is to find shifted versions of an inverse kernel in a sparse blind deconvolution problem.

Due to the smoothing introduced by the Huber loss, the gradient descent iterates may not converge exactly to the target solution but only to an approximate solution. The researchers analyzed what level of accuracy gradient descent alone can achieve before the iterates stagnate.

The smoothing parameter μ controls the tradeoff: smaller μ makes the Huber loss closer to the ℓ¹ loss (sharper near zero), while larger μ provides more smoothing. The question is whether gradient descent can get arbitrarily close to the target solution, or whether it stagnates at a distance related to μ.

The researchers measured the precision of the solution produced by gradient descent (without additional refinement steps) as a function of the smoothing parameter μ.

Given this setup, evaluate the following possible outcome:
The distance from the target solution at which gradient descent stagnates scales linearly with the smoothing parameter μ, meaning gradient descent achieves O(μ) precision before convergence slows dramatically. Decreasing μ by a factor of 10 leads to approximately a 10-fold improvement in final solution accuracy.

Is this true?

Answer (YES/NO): YES